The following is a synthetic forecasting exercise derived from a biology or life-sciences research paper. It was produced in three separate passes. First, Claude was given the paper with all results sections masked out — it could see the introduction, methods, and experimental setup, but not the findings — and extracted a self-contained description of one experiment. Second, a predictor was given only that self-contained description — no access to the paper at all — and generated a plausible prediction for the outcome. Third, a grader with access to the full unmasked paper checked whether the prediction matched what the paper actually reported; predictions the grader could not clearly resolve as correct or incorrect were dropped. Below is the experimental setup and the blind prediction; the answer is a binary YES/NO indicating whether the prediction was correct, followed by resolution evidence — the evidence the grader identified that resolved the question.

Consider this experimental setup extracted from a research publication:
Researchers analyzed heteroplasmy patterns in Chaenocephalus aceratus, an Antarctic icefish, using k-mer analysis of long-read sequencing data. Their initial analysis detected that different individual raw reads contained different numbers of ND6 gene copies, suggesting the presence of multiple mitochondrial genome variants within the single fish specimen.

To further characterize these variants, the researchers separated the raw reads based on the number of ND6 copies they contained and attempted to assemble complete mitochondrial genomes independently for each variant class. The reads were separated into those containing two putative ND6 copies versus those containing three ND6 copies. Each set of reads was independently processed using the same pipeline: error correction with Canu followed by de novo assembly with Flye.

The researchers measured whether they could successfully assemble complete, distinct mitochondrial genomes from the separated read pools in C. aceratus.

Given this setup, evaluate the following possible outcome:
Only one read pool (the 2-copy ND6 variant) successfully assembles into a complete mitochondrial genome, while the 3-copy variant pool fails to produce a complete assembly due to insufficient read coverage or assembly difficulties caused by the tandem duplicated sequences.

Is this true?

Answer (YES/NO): NO